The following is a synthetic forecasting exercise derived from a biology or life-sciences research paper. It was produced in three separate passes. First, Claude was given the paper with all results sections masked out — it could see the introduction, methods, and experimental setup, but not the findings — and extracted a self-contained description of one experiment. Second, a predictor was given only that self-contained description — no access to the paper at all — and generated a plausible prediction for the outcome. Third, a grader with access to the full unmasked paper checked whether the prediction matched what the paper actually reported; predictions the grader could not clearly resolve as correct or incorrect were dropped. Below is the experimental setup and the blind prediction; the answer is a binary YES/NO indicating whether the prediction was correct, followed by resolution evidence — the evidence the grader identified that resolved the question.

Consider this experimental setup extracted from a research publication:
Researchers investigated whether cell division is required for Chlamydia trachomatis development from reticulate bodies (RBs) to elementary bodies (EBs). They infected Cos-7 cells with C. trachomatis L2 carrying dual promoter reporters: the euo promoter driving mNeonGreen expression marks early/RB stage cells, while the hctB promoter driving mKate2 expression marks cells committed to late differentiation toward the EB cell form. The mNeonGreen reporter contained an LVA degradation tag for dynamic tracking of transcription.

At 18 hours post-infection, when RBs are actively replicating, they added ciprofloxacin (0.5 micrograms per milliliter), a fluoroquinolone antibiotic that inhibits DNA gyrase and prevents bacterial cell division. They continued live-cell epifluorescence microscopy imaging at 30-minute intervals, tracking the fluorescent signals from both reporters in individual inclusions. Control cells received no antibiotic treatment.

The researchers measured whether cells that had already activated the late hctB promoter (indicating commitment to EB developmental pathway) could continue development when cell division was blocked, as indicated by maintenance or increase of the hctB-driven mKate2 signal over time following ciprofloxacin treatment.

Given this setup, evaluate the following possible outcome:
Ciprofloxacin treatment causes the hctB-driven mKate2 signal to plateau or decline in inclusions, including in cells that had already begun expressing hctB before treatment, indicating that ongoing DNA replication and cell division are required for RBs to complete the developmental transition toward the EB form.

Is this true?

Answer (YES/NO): NO